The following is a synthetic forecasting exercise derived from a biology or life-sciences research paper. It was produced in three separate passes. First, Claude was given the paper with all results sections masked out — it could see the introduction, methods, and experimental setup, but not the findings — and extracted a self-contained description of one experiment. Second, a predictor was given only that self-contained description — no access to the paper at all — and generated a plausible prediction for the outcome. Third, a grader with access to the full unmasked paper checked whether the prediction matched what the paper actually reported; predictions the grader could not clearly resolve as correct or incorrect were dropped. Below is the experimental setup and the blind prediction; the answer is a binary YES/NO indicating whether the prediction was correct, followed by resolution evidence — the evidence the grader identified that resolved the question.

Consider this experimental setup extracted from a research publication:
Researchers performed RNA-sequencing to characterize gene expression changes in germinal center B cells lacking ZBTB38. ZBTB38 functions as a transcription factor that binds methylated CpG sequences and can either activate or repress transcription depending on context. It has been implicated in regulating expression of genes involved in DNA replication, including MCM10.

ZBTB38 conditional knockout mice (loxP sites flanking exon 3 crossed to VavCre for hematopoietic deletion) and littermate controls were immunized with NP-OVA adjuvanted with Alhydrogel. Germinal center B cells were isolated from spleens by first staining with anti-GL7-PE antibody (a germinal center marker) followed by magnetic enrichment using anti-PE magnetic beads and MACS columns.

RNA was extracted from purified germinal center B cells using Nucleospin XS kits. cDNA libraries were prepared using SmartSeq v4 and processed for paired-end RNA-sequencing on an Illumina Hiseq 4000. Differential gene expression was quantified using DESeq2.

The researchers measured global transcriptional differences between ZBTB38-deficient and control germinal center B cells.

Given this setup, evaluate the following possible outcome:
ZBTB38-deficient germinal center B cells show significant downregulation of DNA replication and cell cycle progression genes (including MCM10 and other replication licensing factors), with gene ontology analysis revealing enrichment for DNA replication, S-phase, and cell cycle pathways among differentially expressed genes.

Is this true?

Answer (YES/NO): NO